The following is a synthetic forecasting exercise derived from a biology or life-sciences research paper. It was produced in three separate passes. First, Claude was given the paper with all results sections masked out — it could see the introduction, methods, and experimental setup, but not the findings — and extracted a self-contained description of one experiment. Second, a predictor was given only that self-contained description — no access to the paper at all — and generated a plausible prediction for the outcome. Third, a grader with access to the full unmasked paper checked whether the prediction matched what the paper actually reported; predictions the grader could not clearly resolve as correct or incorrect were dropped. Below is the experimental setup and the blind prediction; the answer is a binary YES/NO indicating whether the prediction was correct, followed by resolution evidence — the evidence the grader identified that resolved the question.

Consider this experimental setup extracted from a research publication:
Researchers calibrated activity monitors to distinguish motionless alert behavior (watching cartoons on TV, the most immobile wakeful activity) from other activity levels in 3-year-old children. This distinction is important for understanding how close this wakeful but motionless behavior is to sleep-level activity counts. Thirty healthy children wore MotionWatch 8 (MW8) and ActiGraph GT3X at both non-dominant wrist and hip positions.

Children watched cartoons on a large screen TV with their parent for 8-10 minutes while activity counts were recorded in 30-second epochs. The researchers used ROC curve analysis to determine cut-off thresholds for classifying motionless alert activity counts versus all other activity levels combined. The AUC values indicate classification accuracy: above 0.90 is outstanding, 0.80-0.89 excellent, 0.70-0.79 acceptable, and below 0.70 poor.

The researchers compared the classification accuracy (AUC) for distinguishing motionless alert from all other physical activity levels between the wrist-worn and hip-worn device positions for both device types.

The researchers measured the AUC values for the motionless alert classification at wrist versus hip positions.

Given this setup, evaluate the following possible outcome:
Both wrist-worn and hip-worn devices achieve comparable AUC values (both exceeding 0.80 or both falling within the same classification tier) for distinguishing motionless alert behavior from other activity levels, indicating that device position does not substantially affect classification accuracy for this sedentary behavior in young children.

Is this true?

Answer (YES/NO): YES